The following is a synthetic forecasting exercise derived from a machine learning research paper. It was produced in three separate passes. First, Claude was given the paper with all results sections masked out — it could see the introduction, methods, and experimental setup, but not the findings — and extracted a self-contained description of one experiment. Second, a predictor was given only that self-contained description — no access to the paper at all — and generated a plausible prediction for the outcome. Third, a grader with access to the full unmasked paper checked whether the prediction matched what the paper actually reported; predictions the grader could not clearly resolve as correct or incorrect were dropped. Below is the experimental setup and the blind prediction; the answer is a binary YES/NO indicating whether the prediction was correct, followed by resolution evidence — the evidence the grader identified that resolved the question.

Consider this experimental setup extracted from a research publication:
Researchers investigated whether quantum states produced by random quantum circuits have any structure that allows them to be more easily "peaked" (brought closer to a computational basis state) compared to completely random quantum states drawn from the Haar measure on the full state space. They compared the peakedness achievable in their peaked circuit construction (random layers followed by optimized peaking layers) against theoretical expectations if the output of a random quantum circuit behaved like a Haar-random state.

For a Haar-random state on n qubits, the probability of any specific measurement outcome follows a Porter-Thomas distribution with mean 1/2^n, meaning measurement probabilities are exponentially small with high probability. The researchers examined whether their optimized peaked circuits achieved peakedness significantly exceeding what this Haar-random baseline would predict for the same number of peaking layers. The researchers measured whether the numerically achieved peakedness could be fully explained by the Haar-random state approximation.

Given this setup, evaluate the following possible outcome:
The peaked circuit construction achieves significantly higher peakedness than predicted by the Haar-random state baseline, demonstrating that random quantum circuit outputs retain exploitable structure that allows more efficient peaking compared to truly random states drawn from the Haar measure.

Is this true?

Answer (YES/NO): YES